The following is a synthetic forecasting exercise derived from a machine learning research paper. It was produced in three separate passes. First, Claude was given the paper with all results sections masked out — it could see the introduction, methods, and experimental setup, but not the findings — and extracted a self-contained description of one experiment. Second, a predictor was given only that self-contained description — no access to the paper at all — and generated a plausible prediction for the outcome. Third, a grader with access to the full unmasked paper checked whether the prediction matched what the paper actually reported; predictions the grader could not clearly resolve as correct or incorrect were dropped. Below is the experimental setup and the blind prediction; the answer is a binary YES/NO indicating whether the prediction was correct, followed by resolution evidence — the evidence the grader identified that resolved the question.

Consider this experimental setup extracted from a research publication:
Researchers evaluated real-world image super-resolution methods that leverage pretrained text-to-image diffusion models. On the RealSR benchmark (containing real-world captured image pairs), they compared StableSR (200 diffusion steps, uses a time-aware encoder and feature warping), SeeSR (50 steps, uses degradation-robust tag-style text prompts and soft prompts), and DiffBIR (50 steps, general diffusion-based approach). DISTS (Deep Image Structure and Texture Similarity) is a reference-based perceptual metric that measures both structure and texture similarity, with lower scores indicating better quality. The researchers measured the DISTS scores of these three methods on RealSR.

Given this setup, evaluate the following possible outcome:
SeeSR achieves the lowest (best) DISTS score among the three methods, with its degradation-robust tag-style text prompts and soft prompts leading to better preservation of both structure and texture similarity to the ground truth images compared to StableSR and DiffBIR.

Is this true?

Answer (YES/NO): YES